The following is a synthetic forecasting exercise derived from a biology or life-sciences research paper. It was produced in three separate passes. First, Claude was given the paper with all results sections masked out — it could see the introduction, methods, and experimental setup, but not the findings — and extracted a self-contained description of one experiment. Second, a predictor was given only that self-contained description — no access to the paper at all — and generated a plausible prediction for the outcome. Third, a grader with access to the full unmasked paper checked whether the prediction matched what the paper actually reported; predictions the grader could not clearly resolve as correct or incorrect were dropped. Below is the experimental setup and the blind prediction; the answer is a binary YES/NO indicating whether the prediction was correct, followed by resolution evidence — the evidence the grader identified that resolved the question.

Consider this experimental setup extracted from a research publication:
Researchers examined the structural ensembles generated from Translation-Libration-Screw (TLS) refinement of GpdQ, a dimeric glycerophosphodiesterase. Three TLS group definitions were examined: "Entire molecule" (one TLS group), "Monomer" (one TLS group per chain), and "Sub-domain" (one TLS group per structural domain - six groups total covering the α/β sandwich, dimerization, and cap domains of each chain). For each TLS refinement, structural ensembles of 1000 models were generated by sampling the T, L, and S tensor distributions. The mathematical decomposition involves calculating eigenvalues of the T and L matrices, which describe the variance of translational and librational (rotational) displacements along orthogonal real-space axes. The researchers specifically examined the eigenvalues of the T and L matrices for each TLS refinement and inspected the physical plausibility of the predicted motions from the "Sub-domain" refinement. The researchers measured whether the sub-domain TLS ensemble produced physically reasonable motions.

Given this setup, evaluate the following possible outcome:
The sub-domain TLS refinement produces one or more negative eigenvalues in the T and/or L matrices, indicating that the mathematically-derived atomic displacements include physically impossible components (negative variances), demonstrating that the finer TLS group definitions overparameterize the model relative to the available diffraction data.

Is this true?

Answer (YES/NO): NO